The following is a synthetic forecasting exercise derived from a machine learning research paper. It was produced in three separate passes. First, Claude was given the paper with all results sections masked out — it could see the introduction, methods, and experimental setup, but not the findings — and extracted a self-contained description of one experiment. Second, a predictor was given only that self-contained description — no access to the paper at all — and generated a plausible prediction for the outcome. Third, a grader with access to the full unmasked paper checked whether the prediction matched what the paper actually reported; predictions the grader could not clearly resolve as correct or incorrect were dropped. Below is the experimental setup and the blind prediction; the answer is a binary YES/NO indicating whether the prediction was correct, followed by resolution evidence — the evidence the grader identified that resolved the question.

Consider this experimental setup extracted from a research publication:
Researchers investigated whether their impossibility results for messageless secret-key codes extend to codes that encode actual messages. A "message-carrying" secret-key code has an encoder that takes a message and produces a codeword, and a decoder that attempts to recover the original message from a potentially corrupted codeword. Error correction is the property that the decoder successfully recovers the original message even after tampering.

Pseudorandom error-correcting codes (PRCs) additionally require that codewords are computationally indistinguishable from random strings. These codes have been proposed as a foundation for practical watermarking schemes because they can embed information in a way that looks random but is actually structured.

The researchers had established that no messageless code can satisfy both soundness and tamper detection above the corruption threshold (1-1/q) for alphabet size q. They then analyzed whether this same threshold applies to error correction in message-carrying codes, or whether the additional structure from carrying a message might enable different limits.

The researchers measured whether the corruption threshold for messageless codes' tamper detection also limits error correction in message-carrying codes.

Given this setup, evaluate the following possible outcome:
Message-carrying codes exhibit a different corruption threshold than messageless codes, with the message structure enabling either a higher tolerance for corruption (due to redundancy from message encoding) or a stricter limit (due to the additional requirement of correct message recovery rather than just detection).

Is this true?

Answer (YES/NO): NO